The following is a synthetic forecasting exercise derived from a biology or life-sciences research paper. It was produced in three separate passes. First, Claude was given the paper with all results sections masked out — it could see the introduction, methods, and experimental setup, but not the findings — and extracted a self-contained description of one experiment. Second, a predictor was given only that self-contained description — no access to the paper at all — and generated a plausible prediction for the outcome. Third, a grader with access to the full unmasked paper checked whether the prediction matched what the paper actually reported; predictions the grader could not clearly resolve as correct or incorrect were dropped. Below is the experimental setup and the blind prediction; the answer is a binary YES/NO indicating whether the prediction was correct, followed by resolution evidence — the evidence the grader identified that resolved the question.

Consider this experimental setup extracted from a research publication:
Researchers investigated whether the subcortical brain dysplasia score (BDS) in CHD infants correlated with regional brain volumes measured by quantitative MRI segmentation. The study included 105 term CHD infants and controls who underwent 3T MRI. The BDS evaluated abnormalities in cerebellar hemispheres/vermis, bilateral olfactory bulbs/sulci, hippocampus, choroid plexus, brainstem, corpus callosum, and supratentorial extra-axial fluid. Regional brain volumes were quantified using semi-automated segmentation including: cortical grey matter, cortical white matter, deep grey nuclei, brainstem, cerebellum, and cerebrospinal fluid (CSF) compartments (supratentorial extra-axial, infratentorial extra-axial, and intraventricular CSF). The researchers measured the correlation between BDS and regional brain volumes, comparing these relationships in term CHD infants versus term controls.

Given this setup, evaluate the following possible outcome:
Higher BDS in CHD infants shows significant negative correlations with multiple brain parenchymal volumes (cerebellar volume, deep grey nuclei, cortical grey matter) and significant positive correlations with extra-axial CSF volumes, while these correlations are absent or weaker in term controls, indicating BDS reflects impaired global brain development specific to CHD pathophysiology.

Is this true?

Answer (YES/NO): YES